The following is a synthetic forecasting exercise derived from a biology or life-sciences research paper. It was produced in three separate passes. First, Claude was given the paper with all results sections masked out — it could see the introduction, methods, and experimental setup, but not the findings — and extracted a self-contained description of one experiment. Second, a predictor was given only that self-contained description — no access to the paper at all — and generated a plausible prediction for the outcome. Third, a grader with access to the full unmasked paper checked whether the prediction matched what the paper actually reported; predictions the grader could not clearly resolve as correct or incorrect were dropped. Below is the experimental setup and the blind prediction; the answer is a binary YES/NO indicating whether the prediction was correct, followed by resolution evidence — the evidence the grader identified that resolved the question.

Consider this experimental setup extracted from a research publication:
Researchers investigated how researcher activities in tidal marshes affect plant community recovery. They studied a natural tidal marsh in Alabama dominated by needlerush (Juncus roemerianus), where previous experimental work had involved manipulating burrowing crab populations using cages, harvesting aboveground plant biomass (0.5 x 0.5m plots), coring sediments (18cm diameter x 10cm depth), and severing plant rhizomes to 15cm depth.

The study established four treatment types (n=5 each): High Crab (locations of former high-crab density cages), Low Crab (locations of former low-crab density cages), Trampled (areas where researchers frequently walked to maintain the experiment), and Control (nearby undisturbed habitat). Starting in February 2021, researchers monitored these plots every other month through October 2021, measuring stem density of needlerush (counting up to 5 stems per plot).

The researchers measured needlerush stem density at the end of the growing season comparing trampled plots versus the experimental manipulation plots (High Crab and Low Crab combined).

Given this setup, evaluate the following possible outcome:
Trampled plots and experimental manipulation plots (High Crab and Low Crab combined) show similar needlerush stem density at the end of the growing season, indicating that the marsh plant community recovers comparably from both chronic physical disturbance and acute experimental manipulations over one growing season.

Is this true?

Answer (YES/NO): NO